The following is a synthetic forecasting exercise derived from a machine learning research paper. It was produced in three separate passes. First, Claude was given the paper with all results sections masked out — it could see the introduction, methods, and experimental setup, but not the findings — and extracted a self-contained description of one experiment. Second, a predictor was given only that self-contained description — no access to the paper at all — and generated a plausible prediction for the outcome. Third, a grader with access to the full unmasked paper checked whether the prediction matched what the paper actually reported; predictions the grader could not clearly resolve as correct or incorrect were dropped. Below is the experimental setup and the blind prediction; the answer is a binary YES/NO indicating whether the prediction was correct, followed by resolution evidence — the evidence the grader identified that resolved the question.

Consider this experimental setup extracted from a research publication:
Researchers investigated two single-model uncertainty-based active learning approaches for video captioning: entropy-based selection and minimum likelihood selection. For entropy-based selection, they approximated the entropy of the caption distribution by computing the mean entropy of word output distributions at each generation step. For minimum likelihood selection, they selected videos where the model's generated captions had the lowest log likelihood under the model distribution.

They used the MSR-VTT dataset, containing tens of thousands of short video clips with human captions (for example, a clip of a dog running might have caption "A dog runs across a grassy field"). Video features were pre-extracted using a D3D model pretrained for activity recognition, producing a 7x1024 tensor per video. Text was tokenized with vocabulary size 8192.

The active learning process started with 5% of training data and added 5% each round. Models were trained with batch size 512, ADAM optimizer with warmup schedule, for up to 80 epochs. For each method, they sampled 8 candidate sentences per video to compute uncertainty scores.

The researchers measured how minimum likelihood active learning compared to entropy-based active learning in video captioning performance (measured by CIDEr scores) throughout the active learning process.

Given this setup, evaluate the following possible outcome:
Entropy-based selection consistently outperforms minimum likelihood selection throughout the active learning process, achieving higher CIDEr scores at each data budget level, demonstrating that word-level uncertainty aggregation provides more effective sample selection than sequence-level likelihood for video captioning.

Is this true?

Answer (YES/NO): NO